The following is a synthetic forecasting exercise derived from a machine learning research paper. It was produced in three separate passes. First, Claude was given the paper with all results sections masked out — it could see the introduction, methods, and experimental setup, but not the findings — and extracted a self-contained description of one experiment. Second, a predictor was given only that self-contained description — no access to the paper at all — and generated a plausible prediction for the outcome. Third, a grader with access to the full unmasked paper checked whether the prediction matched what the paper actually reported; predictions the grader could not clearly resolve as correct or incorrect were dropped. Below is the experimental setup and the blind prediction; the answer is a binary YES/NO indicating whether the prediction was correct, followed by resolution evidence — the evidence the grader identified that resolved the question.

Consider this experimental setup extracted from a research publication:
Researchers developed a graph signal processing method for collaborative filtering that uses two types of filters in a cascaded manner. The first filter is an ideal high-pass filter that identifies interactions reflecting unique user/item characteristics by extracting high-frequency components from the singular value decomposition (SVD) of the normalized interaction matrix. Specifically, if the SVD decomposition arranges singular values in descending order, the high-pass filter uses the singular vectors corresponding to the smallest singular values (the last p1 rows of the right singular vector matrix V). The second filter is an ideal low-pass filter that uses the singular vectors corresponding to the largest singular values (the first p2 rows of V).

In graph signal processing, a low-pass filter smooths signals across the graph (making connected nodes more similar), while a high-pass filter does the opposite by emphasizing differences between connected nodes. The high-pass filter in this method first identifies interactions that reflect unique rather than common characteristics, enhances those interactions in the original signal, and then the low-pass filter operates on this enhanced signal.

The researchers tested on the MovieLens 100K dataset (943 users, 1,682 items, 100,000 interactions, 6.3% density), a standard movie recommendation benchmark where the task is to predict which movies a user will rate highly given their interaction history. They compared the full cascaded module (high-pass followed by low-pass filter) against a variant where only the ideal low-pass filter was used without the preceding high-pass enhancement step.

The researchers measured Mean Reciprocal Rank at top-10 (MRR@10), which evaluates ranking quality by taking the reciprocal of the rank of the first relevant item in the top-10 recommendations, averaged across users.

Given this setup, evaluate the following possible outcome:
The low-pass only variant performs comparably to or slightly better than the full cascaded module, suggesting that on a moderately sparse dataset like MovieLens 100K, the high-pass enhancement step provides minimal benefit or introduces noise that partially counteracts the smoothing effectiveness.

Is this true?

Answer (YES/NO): NO